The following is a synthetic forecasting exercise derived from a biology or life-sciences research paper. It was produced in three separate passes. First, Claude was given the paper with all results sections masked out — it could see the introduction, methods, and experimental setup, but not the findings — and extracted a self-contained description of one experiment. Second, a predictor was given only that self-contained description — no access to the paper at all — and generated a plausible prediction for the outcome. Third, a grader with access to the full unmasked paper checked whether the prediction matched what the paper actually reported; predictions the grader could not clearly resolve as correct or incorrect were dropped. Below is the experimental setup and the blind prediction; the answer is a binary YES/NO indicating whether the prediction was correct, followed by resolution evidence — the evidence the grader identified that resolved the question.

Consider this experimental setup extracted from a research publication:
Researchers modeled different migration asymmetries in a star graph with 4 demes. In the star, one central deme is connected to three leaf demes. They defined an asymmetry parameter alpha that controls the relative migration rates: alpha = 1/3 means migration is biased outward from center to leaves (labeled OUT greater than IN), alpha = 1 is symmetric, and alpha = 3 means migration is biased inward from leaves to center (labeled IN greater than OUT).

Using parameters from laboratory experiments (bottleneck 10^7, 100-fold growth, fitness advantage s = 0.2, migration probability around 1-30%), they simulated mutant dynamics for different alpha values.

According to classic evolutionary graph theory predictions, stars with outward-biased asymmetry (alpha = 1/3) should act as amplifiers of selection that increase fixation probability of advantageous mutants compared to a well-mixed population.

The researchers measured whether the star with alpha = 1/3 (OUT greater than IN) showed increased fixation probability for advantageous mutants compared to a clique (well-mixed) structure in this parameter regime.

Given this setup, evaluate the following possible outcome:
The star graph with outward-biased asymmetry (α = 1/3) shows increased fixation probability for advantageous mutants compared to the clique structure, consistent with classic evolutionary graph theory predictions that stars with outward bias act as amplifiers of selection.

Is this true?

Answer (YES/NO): NO